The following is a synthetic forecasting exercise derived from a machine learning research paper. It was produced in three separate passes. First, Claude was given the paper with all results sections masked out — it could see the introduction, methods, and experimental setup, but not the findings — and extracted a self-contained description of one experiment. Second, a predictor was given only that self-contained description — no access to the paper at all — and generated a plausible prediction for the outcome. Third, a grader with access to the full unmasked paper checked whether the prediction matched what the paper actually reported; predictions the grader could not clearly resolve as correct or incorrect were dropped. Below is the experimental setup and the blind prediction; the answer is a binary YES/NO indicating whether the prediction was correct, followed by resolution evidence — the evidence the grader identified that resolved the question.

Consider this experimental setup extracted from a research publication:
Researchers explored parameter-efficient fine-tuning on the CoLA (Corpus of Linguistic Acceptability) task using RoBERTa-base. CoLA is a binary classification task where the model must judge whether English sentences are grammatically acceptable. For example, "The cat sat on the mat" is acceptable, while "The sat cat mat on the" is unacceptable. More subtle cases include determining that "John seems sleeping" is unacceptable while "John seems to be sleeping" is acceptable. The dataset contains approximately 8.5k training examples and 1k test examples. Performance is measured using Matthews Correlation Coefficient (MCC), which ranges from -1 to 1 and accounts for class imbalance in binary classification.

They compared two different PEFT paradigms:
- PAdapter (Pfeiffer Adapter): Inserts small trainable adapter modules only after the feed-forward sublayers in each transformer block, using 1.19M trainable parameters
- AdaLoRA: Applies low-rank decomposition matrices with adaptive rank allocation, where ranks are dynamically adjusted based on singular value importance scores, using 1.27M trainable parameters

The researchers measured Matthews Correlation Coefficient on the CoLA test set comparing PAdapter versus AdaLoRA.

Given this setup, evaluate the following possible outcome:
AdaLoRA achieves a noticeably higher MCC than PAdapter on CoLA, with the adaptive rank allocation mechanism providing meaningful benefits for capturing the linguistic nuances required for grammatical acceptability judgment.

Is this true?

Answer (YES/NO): NO